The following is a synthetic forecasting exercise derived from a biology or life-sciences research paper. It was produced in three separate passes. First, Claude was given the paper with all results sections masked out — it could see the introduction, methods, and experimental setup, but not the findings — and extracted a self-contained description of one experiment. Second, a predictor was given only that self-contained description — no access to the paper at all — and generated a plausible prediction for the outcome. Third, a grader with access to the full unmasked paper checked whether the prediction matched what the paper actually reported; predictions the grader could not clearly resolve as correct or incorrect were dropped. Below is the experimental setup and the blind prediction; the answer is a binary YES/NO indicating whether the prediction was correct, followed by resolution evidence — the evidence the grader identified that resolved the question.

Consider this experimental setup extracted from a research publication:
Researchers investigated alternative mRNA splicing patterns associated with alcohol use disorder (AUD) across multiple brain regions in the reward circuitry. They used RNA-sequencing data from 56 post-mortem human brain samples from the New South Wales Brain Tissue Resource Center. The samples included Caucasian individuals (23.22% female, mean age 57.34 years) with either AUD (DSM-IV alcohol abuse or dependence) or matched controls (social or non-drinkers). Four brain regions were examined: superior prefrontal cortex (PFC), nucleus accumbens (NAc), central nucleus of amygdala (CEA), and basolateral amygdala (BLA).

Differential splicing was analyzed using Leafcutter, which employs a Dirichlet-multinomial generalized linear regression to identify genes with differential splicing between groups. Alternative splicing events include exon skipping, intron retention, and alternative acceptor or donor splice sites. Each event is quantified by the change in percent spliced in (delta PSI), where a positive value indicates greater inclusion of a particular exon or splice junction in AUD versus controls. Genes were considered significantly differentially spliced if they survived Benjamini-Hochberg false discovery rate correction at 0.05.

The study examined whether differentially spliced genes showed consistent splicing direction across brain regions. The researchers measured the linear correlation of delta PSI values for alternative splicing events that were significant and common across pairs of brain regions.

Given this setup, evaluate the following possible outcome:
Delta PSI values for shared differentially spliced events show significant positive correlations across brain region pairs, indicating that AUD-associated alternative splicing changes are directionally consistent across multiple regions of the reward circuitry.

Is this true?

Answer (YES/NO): YES